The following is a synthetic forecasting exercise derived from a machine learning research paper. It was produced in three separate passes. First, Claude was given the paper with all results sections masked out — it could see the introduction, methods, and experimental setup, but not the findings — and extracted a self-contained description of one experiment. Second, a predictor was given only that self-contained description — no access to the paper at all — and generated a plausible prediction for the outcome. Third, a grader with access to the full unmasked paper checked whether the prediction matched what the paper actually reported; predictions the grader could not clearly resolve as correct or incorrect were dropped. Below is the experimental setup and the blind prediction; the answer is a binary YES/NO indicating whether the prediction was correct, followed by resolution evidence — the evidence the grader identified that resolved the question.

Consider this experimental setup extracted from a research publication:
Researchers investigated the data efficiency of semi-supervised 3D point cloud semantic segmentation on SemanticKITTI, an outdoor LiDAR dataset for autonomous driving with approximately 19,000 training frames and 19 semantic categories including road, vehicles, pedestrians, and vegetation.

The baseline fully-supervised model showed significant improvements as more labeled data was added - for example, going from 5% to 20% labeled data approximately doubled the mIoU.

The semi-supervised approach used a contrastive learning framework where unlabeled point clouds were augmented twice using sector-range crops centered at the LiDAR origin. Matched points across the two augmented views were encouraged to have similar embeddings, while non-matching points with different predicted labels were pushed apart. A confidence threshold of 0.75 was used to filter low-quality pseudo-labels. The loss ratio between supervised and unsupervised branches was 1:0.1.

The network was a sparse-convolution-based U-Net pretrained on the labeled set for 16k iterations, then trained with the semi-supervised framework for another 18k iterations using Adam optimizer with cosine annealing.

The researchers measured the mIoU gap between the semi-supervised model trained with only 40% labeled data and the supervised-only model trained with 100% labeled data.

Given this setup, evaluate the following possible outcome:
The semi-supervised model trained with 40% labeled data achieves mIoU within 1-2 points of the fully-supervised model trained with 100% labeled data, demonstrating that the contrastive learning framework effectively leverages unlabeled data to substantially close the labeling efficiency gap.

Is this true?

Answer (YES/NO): NO